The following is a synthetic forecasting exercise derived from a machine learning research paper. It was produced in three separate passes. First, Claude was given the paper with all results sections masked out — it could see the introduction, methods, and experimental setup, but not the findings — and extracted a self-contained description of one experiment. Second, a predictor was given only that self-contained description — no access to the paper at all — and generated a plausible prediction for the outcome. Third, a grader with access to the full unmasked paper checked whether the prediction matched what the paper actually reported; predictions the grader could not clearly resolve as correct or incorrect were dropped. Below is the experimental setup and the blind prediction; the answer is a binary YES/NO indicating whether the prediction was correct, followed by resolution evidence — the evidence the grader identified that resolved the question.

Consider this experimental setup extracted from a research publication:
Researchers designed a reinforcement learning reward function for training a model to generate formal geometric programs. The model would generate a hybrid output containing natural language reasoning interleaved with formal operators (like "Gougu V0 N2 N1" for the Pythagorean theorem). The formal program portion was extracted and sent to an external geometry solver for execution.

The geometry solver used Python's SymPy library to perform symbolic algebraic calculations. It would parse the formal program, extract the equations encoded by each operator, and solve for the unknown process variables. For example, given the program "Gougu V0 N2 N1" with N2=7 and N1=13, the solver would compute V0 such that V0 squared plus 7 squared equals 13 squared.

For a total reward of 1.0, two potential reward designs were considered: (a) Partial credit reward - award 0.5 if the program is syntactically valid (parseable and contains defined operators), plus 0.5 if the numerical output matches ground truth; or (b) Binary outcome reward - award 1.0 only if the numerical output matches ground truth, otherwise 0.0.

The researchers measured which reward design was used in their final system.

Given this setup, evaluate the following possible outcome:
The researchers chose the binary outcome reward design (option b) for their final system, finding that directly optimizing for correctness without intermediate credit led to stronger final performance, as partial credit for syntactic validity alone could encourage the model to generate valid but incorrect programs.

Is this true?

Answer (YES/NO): YES